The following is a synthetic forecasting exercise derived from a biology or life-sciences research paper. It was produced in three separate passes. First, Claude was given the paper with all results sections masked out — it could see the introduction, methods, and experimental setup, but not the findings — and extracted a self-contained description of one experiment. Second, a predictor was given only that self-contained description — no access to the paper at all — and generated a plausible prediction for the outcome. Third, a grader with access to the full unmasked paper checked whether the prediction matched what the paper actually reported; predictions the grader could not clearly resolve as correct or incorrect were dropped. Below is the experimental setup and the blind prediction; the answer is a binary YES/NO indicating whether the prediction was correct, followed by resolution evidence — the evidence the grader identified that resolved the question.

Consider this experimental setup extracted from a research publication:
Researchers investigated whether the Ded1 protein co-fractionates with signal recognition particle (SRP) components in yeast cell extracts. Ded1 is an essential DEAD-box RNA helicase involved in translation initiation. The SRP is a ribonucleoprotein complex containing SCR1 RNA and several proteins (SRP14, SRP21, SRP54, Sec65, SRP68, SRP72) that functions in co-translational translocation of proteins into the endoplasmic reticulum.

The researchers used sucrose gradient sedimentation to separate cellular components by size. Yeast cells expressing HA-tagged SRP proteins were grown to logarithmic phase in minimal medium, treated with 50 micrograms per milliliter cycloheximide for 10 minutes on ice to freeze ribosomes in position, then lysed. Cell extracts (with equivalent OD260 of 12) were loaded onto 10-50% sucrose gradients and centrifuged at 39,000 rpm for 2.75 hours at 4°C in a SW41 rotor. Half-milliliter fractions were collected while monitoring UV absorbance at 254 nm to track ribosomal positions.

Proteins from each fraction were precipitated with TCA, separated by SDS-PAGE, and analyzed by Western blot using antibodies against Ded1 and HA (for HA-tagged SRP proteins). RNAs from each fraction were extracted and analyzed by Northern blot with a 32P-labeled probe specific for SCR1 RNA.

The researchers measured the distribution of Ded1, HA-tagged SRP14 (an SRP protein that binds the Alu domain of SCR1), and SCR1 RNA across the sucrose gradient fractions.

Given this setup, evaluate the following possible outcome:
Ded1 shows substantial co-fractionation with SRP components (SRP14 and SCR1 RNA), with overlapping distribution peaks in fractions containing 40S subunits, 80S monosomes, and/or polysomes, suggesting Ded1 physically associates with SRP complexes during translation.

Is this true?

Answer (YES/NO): NO